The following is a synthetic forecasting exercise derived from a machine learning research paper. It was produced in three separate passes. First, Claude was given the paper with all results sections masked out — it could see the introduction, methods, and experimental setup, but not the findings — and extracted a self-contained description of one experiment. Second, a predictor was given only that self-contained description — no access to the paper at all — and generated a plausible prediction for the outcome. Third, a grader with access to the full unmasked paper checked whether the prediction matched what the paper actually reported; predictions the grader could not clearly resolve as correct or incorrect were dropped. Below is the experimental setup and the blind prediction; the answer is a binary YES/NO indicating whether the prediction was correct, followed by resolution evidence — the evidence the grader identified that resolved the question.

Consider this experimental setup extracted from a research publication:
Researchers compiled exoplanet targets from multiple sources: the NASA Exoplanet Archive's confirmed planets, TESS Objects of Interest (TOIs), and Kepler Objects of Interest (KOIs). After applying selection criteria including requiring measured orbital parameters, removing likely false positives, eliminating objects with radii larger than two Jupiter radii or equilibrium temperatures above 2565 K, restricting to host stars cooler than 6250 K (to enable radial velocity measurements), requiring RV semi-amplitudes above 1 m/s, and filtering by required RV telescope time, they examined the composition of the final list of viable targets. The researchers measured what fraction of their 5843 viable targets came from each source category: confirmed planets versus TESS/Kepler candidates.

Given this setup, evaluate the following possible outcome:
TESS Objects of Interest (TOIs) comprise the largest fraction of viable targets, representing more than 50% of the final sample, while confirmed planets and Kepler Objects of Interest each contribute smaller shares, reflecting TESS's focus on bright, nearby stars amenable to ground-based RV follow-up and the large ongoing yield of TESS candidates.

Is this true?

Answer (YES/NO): YES